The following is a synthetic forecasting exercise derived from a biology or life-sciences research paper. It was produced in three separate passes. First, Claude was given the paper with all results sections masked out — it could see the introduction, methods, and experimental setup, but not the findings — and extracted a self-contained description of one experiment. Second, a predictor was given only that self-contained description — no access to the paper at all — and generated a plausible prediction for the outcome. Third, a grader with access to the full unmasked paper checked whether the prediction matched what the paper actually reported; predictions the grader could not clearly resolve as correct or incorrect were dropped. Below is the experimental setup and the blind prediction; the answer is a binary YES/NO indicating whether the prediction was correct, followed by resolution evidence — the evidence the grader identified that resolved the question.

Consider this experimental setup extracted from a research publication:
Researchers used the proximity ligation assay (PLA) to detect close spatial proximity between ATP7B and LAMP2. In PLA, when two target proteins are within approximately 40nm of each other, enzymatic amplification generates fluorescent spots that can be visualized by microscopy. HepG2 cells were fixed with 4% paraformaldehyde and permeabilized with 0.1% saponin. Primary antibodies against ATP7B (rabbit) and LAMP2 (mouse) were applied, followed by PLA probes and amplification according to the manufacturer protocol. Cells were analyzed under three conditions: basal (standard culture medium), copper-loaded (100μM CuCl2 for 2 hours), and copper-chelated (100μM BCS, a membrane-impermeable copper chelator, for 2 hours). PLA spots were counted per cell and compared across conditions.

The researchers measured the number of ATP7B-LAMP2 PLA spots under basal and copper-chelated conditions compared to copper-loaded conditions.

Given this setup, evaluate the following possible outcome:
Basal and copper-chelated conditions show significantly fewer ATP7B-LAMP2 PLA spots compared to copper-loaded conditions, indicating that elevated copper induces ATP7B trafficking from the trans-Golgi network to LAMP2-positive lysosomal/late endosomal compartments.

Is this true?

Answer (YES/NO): YES